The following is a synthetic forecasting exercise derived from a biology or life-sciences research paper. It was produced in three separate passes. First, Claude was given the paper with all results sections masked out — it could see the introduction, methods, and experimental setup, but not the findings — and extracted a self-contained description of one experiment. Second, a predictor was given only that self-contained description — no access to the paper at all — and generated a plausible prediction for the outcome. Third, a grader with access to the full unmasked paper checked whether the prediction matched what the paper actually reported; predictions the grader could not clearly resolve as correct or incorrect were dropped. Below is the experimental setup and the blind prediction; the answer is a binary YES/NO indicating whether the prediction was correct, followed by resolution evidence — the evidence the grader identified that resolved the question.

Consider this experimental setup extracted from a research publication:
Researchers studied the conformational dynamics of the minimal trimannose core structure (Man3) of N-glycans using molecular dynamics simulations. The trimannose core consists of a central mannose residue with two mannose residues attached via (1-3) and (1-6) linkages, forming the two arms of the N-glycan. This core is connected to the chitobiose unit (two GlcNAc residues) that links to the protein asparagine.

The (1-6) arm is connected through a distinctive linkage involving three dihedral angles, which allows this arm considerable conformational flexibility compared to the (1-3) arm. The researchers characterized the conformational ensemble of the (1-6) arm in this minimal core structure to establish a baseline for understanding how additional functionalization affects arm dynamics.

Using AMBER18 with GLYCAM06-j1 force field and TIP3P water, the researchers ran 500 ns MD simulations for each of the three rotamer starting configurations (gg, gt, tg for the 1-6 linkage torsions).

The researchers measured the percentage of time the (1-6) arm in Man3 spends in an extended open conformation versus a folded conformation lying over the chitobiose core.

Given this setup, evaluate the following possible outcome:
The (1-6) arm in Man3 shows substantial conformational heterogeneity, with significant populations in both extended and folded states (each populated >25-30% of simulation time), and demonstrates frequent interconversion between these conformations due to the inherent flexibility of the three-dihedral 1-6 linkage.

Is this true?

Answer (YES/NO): NO